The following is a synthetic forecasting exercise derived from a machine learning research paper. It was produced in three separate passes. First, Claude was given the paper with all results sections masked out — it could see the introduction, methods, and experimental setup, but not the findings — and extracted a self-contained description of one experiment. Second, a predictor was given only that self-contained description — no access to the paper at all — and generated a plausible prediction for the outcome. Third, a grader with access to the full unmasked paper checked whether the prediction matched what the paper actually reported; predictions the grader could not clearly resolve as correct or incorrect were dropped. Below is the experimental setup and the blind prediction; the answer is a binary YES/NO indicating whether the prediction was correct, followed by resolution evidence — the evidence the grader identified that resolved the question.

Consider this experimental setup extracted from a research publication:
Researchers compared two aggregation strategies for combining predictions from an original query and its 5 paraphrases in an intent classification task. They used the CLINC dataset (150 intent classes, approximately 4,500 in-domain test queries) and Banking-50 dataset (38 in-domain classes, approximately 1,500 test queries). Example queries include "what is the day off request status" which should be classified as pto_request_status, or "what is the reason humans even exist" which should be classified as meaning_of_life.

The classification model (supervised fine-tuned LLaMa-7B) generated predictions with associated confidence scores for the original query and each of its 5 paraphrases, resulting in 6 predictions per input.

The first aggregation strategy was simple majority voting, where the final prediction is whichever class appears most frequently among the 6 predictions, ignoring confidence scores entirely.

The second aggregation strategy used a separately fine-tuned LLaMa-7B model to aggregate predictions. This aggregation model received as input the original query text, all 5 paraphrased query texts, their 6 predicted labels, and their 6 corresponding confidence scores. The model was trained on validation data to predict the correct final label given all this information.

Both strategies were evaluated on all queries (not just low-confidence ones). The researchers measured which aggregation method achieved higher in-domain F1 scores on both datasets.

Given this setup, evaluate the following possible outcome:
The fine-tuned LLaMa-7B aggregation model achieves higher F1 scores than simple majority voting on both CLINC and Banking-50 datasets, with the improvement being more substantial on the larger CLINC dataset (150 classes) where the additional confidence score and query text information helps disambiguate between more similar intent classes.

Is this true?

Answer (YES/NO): NO